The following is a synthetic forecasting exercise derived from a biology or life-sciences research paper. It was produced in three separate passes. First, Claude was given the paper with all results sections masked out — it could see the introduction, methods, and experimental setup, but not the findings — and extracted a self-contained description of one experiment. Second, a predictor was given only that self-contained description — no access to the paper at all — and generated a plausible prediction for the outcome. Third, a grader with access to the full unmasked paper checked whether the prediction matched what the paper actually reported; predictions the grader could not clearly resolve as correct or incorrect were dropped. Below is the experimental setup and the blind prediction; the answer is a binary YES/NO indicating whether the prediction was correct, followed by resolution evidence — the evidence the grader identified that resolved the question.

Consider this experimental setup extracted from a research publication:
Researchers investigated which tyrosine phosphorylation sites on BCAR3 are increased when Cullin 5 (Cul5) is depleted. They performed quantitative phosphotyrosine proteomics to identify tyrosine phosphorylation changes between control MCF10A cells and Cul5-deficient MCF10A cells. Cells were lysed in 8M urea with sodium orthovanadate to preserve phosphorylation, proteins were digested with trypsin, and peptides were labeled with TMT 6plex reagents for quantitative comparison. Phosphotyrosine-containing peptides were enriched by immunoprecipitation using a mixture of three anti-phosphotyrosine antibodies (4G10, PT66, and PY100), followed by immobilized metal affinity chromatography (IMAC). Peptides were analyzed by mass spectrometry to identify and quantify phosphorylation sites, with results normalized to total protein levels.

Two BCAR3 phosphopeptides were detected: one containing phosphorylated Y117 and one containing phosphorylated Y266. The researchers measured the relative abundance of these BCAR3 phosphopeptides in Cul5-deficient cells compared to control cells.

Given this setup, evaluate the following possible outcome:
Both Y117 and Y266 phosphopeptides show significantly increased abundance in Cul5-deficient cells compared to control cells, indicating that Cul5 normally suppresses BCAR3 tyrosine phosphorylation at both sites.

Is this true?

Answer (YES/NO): YES